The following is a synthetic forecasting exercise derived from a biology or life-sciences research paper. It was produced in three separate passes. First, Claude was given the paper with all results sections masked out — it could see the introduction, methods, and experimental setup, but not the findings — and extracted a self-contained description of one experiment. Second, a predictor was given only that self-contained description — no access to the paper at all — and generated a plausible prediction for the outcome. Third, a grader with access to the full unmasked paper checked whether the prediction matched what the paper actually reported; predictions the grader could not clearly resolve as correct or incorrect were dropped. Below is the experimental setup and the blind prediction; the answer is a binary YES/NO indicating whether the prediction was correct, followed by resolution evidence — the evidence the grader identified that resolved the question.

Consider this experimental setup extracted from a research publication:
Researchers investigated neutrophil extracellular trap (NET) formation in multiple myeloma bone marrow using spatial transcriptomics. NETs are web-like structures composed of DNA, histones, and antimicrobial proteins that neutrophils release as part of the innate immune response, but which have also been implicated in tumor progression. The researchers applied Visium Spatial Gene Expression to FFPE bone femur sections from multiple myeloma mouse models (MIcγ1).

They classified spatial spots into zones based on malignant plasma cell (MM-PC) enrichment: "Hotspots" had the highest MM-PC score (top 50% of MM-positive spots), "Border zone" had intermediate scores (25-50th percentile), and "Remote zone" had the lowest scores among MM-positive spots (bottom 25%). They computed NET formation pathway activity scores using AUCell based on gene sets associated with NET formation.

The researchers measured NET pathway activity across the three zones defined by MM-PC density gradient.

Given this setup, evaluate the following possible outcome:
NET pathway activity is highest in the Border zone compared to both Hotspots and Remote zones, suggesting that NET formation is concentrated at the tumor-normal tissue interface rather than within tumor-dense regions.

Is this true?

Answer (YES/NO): NO